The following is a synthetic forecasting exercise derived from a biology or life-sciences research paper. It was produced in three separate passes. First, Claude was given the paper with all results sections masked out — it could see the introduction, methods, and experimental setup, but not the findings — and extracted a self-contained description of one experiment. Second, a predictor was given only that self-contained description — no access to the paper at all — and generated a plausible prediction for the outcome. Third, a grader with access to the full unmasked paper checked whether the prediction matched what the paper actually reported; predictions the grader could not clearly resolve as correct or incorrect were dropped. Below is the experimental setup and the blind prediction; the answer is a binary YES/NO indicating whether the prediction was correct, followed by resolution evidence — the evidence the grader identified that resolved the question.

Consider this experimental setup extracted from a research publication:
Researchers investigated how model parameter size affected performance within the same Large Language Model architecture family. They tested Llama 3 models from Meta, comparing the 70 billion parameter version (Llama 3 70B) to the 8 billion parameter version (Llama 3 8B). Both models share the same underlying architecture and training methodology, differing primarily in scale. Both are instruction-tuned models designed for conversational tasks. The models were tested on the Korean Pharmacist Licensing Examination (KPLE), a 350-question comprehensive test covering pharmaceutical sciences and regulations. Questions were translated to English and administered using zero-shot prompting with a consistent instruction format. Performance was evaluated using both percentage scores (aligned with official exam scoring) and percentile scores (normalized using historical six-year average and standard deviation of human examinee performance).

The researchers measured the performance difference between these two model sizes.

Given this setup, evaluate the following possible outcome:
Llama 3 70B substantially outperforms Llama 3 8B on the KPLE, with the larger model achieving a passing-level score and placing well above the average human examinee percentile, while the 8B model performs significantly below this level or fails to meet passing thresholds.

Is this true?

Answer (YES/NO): YES